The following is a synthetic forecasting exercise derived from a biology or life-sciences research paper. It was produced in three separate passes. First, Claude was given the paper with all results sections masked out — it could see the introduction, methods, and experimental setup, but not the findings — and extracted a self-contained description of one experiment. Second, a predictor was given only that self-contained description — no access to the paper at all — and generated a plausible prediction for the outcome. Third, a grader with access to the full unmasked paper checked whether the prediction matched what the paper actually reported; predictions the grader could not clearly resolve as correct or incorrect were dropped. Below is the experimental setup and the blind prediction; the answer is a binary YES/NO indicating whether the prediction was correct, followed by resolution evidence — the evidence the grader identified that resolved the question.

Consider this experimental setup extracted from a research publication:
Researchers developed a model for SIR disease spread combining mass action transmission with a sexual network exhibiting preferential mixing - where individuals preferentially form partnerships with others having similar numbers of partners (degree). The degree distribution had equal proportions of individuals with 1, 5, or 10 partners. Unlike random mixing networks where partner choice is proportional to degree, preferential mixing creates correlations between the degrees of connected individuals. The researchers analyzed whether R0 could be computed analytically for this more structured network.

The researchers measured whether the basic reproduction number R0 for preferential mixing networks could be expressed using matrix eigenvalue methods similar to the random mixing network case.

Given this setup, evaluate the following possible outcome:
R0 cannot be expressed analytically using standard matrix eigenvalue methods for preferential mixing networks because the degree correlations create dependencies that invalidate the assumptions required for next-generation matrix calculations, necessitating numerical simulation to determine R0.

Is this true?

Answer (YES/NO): NO